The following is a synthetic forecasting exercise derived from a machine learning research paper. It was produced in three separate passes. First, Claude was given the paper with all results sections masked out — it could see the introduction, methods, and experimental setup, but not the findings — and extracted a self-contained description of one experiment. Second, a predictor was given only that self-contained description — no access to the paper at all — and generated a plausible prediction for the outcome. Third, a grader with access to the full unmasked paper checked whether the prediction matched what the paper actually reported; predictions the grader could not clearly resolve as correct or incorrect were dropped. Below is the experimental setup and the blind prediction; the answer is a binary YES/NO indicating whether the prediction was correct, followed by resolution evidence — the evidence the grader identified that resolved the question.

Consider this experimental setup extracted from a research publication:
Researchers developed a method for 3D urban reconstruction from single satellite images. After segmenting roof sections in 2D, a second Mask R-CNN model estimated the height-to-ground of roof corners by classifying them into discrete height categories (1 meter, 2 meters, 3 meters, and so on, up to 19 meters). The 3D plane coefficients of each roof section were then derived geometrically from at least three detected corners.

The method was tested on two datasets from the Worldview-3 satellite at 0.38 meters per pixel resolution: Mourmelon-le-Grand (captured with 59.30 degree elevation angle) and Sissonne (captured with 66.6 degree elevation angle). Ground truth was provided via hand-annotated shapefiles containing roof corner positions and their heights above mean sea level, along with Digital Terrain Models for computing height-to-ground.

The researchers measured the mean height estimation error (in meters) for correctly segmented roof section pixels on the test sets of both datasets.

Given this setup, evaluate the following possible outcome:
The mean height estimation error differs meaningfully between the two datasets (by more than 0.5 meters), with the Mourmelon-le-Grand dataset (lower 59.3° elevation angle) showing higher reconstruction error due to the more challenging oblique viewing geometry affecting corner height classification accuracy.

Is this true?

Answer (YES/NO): NO